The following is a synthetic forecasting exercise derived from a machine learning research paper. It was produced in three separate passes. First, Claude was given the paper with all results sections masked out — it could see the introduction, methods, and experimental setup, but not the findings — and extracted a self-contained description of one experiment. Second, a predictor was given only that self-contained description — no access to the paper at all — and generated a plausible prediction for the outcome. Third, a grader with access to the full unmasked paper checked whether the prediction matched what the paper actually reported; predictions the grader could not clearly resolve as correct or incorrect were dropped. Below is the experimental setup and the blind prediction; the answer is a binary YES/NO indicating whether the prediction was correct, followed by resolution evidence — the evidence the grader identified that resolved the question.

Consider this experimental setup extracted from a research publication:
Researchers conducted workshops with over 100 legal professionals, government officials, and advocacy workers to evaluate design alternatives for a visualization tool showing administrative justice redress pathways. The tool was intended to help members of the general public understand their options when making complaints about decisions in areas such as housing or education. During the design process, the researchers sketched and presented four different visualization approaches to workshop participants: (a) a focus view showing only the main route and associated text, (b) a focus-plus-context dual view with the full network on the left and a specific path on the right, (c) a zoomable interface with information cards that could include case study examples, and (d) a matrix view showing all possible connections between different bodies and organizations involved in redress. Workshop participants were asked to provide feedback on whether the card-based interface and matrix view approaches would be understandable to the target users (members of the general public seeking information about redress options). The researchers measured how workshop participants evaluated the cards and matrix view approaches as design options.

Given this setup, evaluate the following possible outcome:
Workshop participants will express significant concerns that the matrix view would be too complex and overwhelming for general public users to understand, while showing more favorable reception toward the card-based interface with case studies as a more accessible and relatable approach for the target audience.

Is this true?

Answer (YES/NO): NO